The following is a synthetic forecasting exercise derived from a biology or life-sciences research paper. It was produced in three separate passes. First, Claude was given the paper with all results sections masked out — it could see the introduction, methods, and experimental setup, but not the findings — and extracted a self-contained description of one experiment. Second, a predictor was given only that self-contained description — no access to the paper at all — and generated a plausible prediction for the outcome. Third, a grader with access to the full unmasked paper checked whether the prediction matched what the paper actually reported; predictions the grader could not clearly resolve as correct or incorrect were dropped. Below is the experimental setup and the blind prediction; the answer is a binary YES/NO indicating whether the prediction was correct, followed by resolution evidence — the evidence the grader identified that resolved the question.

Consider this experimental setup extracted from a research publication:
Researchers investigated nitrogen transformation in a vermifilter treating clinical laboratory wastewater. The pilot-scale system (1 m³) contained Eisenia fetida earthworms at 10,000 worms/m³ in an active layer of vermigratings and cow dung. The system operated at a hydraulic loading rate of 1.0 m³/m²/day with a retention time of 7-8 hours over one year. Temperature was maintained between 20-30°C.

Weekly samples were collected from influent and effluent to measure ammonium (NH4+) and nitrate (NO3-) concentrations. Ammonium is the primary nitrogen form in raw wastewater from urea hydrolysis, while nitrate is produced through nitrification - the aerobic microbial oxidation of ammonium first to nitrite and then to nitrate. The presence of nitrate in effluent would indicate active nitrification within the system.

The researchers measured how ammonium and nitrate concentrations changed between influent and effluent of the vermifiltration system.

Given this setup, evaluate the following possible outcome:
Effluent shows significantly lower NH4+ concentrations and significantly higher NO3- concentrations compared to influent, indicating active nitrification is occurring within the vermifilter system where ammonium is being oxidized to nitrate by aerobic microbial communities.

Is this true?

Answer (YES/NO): NO